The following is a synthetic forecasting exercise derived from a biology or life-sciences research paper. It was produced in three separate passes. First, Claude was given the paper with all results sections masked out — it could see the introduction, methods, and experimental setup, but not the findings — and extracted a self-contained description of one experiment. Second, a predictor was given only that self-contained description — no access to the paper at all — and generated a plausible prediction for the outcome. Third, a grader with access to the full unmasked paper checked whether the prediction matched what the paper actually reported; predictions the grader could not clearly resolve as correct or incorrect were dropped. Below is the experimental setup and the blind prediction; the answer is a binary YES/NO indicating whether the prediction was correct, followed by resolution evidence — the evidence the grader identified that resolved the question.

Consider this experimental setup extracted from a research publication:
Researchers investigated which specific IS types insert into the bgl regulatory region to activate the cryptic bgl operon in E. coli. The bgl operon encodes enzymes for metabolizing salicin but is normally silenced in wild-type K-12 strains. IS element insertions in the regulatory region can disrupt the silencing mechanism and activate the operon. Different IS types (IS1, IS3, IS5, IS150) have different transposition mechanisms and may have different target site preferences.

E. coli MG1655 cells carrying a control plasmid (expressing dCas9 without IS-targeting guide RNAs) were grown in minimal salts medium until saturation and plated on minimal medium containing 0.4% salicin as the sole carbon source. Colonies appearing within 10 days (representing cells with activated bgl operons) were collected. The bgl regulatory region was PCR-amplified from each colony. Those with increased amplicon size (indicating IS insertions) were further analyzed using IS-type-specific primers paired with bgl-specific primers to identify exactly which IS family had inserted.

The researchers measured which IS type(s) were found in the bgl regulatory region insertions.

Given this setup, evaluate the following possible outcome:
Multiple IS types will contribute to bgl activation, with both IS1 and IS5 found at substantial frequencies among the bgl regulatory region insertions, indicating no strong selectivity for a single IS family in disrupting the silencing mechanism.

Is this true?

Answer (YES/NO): YES